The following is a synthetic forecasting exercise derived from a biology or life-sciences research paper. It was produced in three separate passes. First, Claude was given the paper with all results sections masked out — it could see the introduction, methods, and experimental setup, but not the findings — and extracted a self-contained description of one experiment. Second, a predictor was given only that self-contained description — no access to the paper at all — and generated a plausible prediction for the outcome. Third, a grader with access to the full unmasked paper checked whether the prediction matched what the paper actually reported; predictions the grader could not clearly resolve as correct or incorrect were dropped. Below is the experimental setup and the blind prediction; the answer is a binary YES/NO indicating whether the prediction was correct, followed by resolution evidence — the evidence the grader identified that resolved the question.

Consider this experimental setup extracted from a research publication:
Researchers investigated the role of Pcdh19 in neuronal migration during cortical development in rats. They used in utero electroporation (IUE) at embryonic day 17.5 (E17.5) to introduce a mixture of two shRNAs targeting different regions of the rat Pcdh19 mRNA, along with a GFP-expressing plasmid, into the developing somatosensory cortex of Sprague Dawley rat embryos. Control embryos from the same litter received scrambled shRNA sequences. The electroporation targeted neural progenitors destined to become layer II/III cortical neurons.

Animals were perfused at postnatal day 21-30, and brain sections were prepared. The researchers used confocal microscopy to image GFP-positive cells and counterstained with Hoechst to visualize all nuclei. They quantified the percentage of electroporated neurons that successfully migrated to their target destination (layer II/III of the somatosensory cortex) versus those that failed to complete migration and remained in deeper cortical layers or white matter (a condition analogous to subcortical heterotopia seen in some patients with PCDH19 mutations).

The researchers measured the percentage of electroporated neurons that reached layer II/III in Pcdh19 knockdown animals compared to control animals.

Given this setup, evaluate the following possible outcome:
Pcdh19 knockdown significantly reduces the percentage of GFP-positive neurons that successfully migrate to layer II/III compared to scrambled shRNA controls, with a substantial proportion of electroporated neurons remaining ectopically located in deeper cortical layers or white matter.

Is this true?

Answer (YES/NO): YES